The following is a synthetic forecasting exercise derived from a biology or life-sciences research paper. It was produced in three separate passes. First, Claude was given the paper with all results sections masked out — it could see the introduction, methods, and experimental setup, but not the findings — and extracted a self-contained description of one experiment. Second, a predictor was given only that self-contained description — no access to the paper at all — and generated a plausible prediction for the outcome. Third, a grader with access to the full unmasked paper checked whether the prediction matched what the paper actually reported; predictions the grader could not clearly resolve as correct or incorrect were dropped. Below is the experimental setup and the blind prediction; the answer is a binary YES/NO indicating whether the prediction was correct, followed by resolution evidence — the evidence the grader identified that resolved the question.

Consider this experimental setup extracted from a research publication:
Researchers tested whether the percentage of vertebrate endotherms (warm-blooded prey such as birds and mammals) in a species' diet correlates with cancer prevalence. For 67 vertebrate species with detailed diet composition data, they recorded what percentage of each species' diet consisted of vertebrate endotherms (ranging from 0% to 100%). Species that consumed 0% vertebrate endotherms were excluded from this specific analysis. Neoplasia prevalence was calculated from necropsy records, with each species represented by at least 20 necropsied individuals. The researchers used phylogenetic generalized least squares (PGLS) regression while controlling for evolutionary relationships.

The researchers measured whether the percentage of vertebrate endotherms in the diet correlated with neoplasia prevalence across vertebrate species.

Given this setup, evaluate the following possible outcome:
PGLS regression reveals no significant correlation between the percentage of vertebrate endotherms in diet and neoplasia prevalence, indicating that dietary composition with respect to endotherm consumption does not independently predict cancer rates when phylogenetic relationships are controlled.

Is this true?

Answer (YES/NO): YES